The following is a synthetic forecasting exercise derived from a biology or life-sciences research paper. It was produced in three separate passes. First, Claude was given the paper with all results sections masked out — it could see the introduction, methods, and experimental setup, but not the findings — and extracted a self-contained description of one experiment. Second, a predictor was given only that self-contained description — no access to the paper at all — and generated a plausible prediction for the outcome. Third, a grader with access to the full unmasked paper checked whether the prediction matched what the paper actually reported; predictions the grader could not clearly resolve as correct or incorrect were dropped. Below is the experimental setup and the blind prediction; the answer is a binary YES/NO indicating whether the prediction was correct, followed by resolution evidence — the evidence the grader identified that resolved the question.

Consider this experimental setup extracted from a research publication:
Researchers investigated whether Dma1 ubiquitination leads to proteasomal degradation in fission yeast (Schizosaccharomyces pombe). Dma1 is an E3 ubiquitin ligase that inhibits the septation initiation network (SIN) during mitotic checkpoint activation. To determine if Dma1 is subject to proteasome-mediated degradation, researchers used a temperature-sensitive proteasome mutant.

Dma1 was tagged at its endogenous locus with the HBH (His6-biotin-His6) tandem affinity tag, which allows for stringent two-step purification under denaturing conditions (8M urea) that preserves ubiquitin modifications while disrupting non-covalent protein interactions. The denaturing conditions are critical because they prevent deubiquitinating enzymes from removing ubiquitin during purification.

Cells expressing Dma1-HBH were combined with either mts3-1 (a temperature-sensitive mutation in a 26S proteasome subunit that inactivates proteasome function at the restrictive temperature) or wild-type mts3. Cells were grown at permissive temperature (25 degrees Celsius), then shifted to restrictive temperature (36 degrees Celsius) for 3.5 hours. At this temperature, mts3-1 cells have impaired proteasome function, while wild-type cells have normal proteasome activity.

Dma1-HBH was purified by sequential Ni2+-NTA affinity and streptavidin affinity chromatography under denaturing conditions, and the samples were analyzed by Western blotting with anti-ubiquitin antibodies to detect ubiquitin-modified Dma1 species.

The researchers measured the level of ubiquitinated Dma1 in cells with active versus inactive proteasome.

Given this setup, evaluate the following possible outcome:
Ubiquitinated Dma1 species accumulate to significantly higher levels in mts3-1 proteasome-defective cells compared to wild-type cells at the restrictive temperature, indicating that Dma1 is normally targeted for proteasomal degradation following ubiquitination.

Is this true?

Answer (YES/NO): YES